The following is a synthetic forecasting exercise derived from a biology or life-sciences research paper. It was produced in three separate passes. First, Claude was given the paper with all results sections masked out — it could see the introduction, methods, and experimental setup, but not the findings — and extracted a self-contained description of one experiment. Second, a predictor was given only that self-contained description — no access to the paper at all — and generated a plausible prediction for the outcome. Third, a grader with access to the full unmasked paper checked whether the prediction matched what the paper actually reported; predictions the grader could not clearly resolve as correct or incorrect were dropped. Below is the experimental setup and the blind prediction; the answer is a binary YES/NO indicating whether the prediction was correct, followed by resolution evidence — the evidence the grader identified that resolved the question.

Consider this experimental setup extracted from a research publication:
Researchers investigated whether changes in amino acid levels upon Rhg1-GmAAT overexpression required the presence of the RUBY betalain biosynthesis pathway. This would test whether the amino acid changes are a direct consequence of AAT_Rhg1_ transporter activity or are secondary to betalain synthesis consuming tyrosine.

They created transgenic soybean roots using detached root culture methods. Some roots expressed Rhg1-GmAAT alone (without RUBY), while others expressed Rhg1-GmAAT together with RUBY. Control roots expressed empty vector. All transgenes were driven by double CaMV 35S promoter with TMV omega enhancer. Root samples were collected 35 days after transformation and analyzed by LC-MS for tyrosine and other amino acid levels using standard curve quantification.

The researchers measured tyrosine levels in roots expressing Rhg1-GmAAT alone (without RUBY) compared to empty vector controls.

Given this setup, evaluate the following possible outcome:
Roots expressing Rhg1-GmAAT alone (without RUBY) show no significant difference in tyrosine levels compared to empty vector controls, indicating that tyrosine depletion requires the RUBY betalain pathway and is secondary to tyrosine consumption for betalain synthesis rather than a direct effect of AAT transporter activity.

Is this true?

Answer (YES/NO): NO